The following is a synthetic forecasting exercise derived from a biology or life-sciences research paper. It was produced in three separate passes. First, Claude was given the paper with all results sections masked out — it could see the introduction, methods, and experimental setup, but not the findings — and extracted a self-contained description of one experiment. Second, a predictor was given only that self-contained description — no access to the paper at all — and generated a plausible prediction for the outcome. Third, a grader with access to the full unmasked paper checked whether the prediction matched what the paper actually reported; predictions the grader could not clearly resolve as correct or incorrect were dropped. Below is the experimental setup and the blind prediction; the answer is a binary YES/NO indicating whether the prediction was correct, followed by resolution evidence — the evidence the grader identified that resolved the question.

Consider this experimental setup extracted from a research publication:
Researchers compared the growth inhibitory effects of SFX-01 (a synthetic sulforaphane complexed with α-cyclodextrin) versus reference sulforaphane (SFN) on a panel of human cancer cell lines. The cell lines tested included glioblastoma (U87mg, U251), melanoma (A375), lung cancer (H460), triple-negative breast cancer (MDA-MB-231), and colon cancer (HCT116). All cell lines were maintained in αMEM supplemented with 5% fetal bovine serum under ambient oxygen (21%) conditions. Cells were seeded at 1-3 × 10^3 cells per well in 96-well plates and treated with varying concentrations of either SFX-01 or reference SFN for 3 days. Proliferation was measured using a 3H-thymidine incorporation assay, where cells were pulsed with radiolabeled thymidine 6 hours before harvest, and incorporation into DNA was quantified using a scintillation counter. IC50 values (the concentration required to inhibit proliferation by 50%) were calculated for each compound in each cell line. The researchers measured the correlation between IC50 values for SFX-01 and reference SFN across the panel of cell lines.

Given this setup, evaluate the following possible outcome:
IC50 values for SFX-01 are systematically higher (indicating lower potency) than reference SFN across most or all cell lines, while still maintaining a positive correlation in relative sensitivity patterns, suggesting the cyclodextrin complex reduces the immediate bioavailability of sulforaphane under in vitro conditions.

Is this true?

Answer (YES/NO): NO